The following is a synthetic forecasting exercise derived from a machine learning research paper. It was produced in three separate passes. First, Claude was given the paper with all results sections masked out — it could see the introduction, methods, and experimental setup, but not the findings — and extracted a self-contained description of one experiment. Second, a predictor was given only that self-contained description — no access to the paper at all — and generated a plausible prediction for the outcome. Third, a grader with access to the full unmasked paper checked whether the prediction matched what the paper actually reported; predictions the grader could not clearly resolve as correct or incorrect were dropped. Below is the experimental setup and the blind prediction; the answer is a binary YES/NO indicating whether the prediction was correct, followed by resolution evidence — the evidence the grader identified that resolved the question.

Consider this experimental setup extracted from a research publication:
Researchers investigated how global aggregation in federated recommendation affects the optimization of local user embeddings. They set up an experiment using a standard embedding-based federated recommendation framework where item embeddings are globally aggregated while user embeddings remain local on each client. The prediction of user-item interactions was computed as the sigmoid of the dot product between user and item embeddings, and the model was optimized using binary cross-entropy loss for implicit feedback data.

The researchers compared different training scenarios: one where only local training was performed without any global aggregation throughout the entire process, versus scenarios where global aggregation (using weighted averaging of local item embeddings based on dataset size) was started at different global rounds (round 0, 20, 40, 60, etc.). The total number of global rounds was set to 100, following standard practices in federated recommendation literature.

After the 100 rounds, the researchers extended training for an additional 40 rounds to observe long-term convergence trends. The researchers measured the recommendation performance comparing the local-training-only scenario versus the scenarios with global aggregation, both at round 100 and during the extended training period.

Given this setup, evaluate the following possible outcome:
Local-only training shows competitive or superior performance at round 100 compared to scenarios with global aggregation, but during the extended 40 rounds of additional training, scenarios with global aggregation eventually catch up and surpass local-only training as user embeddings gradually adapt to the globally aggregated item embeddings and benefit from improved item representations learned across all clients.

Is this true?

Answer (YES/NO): NO